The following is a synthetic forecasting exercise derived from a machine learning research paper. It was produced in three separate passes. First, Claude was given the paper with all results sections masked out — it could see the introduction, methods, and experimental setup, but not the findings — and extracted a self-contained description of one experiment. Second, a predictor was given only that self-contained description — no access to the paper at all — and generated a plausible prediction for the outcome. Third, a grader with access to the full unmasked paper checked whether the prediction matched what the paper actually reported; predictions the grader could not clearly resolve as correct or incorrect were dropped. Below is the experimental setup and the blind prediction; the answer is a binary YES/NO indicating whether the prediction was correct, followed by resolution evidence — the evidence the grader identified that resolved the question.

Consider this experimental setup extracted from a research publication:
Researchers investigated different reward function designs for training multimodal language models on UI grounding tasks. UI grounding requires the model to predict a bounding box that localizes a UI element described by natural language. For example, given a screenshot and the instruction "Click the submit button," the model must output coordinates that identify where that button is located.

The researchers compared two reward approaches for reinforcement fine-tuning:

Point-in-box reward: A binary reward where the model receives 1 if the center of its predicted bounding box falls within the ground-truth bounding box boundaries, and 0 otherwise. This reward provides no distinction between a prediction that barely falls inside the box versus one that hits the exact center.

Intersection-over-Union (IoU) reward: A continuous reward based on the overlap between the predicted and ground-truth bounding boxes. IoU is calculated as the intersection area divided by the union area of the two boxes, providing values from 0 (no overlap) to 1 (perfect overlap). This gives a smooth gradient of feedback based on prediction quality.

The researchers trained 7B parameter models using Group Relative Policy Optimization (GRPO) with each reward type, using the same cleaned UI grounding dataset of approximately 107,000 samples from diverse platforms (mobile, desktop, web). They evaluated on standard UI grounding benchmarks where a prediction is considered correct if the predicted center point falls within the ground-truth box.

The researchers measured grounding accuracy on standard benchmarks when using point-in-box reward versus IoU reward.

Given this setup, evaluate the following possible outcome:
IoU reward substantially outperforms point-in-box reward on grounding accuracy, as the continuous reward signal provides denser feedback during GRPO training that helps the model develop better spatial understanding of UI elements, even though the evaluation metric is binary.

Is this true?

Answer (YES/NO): NO